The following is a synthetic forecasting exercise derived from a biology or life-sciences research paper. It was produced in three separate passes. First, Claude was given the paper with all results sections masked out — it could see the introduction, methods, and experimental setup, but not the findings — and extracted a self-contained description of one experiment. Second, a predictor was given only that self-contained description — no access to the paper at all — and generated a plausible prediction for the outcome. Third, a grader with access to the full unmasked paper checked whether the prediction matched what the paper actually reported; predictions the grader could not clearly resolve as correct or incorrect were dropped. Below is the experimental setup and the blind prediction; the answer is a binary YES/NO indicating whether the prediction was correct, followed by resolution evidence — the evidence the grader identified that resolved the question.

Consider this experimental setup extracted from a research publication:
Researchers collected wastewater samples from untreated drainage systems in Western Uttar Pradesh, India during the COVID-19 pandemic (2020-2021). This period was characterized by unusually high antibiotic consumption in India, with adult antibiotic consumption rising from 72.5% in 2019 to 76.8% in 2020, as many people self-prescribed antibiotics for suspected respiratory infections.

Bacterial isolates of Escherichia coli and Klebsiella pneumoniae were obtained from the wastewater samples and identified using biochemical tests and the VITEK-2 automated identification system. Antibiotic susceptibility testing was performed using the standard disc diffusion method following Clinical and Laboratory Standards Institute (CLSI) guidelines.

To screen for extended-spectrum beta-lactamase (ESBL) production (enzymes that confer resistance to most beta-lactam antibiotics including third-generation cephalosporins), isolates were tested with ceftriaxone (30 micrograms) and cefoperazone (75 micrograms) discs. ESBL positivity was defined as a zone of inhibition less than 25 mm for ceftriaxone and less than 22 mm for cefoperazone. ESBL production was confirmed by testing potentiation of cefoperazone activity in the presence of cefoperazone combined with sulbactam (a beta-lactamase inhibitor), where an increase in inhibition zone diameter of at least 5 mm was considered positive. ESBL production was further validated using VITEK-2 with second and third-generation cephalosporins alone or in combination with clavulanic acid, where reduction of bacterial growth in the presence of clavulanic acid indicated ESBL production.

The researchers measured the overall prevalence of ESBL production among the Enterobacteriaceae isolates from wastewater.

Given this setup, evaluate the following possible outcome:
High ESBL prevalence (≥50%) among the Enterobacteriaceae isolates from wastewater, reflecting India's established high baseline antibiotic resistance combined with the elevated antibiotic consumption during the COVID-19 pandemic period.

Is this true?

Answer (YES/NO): YES